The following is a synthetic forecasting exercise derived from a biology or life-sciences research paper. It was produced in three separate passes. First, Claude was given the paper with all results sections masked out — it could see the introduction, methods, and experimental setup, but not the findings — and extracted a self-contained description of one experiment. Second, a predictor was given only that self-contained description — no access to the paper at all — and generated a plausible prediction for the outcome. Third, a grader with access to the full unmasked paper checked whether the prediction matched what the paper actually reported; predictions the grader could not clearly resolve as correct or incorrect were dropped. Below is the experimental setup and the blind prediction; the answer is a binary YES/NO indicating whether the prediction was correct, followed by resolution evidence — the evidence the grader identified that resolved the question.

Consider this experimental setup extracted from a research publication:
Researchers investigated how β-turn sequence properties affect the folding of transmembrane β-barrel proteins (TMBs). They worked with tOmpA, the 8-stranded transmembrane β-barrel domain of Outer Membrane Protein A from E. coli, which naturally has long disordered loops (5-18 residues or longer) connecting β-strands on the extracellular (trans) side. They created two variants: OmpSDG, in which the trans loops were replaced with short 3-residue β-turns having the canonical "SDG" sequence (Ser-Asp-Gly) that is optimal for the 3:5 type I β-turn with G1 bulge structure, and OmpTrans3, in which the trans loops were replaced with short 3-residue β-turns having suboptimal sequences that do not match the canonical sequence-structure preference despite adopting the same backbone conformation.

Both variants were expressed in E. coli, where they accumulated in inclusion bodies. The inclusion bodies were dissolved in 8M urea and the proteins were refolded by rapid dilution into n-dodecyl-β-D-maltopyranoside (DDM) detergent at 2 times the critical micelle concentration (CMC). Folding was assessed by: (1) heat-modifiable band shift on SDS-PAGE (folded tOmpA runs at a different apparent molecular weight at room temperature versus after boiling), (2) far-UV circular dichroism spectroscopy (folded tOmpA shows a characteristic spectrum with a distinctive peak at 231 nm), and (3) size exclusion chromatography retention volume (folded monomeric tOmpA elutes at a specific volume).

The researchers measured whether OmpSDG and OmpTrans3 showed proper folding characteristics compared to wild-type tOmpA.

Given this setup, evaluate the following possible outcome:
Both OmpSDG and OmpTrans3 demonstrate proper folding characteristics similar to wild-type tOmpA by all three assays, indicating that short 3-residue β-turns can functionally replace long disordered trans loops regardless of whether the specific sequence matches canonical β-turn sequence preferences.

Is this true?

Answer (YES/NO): NO